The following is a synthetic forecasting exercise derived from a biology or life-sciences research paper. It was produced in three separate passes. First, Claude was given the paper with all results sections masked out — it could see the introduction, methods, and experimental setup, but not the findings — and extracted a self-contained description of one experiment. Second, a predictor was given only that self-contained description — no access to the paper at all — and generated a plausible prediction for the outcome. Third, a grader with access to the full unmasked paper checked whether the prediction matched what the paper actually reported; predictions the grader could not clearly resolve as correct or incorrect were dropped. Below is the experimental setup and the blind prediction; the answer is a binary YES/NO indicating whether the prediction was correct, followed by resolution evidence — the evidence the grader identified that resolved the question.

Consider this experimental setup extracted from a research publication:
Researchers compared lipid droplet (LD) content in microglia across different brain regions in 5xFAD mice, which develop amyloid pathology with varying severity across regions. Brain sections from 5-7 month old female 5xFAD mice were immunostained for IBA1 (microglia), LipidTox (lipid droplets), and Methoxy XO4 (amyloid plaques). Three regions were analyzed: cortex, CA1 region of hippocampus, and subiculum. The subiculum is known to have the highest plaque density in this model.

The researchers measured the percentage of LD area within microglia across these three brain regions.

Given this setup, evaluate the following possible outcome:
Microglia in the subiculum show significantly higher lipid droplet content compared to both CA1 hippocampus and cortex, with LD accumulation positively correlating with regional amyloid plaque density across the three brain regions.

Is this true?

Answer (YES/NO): NO